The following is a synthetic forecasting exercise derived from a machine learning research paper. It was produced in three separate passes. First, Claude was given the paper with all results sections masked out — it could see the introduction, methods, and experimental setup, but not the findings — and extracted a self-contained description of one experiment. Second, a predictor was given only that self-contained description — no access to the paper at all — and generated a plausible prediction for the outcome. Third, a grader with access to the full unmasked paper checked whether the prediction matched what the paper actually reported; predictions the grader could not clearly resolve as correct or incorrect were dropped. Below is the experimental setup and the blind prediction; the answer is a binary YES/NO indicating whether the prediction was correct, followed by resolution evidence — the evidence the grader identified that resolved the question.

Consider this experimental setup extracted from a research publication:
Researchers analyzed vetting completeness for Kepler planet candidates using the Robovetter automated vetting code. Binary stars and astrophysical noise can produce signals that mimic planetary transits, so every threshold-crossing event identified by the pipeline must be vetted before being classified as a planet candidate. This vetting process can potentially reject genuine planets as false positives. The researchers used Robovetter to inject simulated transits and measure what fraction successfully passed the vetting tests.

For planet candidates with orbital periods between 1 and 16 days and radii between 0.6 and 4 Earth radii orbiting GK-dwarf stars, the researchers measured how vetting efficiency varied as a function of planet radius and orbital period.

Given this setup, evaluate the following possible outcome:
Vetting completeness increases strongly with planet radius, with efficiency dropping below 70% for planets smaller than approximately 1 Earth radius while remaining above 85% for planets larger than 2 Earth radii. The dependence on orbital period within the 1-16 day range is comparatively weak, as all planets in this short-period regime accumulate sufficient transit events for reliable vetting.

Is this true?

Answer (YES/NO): NO